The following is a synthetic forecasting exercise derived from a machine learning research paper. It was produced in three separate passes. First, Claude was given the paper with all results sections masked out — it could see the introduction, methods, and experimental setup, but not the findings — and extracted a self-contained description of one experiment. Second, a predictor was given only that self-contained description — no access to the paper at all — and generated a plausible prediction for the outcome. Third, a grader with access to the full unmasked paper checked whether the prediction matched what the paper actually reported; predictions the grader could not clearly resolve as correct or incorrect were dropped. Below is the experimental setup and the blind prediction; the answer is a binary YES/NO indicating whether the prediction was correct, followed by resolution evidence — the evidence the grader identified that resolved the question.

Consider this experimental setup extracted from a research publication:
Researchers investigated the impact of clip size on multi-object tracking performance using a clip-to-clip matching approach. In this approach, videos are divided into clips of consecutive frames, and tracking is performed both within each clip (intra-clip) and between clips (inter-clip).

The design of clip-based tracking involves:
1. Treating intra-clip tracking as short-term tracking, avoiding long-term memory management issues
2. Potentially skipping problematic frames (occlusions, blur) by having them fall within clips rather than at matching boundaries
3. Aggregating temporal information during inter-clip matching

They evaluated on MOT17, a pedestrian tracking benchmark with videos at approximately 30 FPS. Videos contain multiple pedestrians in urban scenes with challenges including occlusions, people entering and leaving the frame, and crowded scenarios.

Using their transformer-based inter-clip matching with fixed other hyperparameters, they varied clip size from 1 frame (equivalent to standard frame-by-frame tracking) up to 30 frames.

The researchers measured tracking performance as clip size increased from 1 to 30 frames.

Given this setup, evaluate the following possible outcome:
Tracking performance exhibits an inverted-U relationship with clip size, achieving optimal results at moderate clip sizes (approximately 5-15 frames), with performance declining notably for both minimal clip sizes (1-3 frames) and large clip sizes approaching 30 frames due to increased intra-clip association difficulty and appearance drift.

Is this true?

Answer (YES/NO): NO